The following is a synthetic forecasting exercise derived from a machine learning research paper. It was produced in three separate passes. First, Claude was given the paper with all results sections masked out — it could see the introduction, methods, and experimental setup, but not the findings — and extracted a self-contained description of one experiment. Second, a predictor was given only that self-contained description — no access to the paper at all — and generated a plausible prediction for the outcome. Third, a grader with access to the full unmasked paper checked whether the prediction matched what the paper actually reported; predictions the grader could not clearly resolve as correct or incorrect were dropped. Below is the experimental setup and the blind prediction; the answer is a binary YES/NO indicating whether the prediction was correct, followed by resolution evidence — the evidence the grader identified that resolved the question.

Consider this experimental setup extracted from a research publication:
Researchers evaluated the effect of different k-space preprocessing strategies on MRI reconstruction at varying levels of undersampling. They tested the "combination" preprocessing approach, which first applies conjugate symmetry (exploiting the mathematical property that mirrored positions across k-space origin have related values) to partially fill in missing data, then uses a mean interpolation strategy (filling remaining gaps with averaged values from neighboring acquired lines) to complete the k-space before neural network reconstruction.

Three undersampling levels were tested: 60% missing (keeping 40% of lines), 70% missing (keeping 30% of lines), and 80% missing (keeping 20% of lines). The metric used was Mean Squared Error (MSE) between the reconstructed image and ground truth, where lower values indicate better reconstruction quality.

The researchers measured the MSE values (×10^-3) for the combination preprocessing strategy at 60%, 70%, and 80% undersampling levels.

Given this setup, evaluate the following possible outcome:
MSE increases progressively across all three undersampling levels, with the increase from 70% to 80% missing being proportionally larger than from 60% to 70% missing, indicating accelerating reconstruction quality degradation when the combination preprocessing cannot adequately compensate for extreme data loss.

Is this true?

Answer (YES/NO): YES